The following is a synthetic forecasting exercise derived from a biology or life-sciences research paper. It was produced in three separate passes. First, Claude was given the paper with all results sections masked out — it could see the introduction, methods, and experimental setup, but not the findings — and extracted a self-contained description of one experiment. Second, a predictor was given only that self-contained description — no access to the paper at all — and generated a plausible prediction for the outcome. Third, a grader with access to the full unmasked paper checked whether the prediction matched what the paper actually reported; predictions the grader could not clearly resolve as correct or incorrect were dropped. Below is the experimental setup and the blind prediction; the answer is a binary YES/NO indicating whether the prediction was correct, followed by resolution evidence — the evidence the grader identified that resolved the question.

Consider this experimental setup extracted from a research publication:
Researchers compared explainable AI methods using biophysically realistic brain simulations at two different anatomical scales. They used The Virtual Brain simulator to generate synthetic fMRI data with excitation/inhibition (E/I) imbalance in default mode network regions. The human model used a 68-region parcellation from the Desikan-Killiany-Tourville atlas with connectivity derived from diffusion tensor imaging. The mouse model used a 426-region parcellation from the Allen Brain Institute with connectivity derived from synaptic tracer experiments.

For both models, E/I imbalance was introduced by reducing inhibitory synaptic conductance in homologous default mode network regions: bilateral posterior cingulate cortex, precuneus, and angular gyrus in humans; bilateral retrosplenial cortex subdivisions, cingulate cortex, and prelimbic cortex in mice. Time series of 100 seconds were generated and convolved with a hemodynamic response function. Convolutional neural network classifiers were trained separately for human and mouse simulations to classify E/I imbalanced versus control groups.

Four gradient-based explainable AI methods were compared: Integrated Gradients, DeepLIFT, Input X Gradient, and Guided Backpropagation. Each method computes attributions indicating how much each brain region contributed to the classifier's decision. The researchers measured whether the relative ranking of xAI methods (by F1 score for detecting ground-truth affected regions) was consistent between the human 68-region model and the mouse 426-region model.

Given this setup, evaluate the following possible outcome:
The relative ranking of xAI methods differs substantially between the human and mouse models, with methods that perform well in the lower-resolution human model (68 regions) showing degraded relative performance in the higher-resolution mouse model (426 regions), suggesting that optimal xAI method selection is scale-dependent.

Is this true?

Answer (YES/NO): NO